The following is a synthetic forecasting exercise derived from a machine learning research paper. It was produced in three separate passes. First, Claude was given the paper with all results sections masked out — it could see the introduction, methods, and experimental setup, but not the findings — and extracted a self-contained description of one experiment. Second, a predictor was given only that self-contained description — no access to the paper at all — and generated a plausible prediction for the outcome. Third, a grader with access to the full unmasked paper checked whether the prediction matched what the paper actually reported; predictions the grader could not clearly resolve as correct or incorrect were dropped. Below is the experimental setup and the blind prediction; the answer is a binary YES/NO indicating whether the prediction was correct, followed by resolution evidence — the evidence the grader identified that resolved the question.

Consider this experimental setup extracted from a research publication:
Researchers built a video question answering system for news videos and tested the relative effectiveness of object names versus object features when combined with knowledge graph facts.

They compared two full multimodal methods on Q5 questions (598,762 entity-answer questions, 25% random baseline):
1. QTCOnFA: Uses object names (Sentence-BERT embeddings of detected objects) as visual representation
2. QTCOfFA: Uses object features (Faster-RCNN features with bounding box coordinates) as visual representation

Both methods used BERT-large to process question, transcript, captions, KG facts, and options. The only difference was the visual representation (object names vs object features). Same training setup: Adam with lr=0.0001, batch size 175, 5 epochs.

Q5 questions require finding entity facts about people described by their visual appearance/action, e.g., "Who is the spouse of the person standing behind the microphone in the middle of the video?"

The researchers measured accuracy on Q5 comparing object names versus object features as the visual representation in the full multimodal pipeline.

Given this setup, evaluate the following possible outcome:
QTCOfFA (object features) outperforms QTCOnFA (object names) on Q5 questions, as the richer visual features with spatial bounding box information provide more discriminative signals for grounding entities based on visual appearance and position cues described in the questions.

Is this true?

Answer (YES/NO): NO